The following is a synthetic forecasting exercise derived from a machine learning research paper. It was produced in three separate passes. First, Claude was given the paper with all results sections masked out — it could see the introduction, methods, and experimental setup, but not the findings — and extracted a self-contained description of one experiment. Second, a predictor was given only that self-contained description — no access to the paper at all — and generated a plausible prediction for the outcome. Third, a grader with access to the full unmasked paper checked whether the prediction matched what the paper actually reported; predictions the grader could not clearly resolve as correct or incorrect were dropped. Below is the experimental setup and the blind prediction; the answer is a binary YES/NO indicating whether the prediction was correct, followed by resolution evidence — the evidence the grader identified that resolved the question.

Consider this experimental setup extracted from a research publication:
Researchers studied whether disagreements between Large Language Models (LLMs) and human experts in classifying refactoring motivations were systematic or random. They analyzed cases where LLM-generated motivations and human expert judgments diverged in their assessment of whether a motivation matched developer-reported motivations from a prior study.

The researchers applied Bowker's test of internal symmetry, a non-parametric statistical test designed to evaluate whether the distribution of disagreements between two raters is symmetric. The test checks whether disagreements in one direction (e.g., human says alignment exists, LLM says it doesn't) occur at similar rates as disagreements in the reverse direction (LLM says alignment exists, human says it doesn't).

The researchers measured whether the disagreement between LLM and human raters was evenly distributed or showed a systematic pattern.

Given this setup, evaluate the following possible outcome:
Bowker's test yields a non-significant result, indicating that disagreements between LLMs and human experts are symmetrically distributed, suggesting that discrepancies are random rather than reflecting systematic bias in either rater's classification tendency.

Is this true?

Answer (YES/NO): NO